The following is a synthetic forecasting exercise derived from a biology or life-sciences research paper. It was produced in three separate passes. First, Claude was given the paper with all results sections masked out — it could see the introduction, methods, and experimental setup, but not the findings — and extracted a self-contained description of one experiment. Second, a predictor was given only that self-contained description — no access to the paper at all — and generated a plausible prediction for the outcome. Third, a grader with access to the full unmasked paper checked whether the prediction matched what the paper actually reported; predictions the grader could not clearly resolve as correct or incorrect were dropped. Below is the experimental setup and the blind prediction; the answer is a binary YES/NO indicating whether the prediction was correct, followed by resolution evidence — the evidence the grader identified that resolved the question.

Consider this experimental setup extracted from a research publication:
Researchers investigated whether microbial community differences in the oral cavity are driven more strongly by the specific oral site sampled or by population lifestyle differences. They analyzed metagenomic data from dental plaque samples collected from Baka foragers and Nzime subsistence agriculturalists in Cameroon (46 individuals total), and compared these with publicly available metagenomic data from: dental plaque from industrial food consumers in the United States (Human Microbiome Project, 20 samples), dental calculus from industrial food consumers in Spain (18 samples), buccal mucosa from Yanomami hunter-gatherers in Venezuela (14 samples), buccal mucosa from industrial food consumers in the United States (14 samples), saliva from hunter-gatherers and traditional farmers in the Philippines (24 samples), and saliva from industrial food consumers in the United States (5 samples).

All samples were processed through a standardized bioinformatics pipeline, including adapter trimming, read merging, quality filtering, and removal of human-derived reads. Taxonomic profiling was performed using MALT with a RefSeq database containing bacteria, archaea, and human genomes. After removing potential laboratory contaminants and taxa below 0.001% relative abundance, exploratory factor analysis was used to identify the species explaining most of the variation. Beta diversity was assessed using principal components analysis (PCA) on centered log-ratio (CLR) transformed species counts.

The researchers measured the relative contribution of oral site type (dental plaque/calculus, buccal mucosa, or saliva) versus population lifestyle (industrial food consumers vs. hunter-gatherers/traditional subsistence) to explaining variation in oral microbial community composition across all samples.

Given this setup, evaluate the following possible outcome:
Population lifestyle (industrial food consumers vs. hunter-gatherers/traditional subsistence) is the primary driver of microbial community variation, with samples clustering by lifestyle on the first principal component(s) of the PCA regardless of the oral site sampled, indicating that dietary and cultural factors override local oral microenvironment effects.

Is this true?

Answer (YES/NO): NO